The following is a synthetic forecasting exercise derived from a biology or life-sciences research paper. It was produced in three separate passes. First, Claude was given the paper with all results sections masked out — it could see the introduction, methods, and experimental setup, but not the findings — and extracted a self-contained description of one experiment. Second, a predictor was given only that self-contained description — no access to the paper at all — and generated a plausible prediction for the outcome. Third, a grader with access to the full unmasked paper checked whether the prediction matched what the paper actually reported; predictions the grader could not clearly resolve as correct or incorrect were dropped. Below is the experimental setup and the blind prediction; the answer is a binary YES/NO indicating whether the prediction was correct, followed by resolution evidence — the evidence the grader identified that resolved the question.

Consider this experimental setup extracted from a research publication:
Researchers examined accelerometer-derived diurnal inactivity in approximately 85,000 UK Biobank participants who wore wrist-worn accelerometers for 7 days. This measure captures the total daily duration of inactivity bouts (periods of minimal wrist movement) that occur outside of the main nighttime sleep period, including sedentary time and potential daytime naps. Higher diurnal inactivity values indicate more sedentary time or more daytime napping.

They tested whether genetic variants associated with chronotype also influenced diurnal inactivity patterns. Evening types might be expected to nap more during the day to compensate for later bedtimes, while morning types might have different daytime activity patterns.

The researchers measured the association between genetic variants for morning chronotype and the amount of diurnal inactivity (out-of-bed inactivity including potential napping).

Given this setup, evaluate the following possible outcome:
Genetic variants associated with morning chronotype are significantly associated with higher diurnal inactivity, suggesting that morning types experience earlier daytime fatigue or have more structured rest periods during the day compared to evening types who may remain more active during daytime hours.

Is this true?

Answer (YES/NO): NO